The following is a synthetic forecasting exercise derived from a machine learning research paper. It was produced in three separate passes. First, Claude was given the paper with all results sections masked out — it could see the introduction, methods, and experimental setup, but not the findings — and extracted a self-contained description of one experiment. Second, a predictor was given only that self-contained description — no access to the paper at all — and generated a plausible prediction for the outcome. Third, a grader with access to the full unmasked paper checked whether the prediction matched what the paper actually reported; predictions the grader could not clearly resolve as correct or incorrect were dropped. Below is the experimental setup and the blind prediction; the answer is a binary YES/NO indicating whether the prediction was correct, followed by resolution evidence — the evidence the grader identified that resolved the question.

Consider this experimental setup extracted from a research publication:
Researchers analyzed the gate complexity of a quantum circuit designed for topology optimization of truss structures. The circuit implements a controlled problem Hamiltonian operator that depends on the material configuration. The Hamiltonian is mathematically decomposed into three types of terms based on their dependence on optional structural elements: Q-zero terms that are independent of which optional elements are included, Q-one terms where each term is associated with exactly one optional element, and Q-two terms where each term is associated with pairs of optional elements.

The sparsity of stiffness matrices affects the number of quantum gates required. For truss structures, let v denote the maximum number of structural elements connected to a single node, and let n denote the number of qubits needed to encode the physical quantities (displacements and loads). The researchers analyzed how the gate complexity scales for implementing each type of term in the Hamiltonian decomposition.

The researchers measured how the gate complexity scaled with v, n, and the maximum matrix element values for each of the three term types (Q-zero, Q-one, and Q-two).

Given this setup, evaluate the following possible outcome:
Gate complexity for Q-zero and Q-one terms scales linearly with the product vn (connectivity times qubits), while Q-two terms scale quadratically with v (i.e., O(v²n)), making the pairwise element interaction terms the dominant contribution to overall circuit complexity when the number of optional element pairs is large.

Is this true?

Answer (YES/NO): NO